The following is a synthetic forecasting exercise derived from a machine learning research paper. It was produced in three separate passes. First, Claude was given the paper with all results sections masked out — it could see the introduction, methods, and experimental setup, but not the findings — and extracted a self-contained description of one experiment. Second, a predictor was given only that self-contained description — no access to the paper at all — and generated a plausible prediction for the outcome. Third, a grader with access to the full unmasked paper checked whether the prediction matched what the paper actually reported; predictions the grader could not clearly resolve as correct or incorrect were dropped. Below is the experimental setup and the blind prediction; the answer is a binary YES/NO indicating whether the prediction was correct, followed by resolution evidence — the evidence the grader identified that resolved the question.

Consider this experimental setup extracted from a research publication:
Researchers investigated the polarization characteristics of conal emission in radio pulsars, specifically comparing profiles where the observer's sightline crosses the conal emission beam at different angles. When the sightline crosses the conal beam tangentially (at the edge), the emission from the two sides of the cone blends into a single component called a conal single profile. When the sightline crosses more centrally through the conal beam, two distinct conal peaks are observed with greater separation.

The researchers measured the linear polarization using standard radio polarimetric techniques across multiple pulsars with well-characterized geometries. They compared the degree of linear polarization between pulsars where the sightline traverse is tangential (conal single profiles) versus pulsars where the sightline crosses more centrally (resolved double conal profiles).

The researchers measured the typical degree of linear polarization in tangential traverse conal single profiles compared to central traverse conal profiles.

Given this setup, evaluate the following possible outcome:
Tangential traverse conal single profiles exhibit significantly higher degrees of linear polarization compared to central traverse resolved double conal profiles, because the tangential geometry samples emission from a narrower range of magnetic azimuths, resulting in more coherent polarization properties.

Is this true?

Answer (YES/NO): NO